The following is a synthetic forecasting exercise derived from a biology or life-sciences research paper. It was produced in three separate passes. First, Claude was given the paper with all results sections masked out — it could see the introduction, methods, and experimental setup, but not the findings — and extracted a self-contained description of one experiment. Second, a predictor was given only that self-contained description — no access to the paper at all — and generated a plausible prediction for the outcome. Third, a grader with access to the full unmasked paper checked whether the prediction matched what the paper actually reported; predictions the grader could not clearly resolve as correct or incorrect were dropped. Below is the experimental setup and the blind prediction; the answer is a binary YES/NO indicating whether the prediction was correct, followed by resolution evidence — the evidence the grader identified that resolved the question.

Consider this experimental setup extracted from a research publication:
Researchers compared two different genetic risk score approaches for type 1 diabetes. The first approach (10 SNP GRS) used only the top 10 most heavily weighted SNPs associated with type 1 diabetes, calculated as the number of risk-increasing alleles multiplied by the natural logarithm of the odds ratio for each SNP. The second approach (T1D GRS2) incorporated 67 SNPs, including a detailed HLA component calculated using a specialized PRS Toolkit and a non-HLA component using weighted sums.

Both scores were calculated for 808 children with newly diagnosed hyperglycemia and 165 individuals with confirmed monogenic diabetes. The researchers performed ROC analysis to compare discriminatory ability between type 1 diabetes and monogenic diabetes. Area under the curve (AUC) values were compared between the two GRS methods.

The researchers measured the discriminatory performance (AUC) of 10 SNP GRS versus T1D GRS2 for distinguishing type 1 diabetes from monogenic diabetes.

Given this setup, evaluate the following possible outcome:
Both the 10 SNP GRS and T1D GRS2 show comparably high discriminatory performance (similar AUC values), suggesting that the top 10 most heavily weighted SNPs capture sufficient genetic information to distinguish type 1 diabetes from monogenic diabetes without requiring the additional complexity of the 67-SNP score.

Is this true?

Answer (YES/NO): NO